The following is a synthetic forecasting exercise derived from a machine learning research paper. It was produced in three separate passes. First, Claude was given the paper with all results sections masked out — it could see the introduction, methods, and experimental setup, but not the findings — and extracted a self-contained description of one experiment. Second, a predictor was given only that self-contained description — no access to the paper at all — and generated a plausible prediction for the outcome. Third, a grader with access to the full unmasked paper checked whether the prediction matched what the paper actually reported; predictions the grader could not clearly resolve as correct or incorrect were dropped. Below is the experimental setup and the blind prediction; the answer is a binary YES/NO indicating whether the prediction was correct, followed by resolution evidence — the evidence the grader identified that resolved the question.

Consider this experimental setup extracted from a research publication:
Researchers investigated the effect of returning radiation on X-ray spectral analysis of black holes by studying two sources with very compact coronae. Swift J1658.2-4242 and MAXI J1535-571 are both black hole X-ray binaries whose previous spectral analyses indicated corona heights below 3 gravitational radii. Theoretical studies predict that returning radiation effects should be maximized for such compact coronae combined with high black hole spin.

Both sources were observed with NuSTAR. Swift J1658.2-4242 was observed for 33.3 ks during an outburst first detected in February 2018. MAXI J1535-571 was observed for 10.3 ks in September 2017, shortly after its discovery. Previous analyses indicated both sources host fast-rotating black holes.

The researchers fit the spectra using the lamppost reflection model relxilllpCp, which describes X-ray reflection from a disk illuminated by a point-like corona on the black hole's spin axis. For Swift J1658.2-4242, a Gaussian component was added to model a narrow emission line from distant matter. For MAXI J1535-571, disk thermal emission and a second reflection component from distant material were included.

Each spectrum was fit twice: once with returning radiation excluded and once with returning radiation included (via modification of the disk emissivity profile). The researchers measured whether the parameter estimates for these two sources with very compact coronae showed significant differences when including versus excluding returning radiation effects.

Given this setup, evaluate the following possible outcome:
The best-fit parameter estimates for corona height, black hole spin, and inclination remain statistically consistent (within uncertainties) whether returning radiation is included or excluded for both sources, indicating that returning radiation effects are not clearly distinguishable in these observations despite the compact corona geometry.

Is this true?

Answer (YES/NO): YES